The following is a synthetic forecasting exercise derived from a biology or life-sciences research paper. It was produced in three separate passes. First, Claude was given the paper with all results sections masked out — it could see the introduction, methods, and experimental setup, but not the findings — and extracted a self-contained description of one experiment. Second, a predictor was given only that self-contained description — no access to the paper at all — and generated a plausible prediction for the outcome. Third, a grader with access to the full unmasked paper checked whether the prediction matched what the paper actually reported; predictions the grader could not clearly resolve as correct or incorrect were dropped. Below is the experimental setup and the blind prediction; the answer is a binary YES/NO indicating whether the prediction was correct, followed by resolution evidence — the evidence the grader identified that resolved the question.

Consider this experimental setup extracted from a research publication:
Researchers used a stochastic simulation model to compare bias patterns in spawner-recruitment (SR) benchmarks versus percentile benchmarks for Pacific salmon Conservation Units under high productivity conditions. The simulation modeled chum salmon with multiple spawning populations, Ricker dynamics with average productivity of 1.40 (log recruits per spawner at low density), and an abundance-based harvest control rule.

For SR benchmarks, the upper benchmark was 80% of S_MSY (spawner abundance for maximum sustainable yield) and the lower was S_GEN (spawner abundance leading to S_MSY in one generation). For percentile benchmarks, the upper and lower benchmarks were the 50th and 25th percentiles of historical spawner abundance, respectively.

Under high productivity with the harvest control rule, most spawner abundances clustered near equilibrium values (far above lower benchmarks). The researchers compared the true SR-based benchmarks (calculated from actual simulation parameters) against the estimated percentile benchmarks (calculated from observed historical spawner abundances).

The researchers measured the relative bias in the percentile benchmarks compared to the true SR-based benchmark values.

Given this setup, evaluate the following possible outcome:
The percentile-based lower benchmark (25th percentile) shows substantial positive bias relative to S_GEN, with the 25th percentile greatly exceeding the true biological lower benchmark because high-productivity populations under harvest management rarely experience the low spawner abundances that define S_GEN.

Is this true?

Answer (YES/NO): YES